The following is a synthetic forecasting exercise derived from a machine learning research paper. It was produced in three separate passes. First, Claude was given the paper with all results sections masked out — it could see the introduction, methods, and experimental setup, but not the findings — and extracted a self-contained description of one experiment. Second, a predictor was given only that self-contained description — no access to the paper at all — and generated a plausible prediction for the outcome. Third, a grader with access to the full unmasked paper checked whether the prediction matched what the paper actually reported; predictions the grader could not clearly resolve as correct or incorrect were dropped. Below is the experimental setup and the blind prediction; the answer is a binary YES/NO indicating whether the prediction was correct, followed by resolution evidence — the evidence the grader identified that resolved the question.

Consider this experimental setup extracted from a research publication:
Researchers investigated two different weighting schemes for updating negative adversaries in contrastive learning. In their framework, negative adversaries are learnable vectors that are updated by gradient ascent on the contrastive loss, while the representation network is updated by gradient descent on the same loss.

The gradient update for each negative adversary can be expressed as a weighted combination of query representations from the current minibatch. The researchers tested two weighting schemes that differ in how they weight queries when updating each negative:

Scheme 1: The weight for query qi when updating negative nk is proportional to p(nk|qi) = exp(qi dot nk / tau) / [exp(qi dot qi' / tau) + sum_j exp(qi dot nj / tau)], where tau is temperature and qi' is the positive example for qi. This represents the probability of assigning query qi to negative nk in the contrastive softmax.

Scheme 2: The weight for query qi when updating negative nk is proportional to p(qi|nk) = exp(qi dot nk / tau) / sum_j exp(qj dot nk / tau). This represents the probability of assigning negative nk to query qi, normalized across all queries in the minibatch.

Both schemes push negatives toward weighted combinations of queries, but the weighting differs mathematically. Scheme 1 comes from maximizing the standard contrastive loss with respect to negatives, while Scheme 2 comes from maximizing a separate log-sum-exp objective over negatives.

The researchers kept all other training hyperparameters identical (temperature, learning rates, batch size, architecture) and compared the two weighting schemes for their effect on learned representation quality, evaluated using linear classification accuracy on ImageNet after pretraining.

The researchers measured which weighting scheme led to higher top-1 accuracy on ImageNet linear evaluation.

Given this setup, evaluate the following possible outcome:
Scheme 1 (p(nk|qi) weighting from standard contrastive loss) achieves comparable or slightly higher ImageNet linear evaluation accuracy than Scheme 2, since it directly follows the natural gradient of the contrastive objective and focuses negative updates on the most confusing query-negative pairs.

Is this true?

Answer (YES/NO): YES